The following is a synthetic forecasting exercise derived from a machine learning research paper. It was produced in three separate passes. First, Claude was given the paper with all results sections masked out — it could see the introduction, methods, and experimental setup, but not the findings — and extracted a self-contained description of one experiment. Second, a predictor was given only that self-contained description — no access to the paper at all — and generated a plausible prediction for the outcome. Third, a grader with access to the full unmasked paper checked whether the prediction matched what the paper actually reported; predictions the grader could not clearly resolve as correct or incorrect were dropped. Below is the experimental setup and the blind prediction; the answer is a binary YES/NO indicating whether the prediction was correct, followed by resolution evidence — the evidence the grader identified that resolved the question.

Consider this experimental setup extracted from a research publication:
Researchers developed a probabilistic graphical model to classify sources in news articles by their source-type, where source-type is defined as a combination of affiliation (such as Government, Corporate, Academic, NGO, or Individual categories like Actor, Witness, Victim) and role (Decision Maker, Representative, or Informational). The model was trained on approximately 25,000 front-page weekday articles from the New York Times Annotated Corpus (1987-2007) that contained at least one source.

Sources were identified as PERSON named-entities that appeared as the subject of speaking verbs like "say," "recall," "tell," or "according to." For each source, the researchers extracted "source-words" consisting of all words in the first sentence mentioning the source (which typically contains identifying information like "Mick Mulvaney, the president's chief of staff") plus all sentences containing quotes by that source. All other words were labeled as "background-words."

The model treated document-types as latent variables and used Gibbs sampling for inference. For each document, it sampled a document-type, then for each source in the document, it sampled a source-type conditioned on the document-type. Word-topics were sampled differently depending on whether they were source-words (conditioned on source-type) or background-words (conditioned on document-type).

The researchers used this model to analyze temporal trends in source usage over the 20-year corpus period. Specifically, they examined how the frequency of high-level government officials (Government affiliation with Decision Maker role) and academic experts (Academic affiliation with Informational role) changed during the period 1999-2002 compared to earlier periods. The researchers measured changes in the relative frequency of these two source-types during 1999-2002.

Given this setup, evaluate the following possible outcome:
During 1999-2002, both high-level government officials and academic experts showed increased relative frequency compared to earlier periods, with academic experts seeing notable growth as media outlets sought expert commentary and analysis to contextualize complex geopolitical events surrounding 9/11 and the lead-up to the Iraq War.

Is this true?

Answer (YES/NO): NO